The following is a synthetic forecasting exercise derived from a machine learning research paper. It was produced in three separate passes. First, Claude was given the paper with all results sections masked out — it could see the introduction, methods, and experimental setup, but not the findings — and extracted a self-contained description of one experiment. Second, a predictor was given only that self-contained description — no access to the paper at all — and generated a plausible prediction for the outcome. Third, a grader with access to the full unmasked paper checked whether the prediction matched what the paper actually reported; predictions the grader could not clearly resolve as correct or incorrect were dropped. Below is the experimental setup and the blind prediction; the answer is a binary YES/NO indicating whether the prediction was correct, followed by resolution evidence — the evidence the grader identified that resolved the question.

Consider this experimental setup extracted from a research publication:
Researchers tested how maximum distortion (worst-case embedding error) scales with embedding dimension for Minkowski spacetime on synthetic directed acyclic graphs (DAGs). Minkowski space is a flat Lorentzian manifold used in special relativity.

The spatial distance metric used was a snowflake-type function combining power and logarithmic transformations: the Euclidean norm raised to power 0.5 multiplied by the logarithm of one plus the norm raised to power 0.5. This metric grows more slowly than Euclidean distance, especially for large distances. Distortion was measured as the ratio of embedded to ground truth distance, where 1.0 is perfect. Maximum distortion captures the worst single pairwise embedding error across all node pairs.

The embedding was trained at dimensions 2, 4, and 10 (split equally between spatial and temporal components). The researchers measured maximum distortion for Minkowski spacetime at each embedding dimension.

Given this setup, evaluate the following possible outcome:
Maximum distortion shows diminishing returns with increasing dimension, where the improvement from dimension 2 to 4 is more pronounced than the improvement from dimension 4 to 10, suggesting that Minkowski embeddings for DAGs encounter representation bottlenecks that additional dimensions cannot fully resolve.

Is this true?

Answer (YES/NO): NO